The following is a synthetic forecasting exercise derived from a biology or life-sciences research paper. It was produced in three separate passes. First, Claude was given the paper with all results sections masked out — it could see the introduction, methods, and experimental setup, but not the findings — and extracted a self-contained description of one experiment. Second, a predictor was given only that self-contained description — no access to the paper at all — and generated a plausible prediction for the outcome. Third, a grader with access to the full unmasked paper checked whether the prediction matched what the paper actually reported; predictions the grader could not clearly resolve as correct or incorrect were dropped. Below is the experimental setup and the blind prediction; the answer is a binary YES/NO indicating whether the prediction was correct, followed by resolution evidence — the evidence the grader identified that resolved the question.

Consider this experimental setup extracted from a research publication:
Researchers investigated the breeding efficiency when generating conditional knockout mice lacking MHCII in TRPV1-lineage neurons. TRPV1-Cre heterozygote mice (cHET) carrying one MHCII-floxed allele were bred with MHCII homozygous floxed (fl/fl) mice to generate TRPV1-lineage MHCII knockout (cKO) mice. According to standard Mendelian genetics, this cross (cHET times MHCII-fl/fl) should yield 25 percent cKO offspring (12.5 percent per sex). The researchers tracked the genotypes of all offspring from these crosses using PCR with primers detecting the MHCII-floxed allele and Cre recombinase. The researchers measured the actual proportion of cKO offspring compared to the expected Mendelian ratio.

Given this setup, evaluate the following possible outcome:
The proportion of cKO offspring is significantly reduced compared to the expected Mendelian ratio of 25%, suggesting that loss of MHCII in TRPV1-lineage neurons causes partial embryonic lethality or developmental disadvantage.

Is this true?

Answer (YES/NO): YES